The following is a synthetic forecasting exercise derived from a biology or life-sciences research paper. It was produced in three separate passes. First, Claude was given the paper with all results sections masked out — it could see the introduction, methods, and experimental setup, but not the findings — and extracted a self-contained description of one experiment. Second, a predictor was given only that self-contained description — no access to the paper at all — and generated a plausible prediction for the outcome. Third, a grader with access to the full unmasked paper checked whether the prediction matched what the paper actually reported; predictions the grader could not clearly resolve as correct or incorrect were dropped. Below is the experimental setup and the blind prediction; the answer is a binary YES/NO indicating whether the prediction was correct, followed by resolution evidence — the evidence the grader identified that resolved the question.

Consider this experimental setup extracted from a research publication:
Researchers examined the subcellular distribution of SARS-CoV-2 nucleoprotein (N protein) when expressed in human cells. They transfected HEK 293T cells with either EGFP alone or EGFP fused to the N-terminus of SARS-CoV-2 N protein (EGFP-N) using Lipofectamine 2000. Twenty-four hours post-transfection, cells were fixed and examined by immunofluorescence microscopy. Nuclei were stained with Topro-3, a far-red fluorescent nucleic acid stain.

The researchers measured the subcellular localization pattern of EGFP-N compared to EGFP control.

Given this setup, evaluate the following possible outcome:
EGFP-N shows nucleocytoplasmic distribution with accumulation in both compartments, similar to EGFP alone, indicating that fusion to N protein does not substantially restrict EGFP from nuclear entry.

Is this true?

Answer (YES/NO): NO